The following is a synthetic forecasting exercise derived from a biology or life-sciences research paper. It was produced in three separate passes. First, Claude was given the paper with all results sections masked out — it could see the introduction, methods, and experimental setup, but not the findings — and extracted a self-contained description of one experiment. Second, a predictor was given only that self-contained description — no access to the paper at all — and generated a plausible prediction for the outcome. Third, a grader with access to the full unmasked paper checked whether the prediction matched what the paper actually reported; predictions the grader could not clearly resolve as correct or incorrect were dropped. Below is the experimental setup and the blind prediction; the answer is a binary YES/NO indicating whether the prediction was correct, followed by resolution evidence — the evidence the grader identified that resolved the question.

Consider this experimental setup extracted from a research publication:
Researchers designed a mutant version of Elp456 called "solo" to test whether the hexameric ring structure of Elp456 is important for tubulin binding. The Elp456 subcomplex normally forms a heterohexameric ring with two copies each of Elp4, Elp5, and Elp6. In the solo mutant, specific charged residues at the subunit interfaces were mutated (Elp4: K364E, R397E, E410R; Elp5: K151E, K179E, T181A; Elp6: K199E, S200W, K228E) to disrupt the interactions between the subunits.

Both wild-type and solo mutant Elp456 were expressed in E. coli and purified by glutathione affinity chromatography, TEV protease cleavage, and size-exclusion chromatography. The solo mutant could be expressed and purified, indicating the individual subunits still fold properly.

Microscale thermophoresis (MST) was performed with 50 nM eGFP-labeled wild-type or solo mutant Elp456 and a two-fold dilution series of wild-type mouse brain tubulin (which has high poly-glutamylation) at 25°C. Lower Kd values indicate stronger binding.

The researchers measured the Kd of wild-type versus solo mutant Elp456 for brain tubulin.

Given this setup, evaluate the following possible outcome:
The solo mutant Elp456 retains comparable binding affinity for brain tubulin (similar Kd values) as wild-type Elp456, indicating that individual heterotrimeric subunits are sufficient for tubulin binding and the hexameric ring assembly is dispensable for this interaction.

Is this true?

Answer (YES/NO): NO